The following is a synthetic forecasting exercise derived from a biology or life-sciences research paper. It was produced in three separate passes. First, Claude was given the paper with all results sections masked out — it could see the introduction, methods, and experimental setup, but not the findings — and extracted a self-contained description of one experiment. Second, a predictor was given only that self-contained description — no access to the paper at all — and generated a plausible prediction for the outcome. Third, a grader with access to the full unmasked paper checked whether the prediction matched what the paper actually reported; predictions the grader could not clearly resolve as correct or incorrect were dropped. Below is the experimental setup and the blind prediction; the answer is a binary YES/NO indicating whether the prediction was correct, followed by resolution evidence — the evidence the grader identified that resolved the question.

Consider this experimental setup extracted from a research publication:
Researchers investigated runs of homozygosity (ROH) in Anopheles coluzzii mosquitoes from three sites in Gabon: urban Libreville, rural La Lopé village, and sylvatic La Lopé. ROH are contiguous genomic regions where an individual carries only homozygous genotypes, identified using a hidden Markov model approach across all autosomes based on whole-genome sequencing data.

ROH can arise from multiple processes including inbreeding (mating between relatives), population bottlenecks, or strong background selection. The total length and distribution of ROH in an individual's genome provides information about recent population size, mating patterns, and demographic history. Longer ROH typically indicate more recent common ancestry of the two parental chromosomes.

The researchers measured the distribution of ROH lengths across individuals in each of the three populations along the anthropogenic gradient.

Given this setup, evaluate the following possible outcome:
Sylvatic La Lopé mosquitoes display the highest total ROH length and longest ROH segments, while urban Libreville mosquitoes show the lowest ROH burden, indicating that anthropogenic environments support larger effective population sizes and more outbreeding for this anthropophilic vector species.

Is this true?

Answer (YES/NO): NO